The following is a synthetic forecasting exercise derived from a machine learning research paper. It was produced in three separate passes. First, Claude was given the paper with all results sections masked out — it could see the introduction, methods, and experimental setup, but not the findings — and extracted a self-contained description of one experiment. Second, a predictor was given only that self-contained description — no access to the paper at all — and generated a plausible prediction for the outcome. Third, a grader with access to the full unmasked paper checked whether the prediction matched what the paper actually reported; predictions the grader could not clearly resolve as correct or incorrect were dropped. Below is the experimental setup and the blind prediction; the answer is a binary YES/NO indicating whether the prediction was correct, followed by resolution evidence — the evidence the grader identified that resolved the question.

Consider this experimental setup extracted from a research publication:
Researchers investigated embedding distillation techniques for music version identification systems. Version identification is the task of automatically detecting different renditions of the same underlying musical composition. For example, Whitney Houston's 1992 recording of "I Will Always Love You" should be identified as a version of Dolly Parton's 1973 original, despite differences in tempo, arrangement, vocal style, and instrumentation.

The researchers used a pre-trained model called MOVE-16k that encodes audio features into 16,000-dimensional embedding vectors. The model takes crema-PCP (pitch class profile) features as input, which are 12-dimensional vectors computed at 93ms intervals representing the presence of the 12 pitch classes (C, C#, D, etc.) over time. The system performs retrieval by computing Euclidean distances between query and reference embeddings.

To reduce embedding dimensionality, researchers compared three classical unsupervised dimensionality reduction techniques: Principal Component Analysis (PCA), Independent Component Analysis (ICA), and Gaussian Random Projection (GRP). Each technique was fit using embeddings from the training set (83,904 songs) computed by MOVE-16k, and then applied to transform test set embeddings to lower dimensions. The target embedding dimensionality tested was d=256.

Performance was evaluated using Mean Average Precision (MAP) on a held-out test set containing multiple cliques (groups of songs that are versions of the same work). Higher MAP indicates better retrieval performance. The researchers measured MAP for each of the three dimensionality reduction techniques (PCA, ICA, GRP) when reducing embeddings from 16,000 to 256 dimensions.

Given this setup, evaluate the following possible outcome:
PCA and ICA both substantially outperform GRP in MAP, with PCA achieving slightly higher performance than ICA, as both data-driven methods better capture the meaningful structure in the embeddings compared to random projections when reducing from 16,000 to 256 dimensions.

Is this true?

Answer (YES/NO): NO